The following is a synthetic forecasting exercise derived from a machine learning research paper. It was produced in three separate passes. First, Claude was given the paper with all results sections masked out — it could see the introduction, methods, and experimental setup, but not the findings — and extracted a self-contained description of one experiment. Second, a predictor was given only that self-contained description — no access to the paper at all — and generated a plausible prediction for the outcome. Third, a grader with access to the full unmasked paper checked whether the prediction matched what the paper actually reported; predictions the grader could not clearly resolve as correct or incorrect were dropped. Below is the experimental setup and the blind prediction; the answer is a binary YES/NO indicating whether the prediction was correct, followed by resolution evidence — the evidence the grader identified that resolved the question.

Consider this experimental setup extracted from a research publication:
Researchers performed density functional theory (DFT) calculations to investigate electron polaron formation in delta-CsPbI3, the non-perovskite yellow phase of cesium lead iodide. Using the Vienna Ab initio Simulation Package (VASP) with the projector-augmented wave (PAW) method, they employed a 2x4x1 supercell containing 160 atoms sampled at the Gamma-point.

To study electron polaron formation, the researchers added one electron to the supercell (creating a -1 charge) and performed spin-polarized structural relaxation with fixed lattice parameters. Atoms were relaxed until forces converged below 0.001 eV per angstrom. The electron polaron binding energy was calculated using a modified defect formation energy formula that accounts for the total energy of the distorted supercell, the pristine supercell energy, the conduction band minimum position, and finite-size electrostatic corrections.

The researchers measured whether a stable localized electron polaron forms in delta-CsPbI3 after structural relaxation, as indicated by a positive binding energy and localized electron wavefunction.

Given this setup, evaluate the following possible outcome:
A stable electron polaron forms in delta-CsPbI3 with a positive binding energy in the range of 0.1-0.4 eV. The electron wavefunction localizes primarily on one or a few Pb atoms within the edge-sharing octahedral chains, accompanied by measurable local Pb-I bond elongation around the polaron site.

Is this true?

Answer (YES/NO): NO